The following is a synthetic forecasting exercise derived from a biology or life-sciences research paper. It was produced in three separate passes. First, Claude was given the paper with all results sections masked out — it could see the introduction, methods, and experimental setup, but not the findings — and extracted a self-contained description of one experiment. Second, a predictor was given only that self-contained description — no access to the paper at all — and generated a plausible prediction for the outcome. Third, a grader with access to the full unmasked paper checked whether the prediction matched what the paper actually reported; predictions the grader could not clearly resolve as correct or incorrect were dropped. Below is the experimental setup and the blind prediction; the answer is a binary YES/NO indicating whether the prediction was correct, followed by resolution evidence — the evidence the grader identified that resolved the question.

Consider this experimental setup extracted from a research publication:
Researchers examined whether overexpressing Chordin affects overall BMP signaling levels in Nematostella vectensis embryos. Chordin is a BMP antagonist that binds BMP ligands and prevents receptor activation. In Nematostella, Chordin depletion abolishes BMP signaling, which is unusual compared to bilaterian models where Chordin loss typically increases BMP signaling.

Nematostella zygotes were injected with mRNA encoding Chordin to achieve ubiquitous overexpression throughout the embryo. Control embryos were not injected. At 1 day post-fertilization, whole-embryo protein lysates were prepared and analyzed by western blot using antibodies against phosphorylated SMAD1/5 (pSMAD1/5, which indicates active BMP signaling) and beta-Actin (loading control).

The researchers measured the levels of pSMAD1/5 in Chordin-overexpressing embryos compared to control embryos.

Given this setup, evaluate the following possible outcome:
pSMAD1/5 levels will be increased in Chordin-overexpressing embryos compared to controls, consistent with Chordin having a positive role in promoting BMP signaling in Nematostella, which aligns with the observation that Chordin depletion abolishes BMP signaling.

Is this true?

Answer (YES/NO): NO